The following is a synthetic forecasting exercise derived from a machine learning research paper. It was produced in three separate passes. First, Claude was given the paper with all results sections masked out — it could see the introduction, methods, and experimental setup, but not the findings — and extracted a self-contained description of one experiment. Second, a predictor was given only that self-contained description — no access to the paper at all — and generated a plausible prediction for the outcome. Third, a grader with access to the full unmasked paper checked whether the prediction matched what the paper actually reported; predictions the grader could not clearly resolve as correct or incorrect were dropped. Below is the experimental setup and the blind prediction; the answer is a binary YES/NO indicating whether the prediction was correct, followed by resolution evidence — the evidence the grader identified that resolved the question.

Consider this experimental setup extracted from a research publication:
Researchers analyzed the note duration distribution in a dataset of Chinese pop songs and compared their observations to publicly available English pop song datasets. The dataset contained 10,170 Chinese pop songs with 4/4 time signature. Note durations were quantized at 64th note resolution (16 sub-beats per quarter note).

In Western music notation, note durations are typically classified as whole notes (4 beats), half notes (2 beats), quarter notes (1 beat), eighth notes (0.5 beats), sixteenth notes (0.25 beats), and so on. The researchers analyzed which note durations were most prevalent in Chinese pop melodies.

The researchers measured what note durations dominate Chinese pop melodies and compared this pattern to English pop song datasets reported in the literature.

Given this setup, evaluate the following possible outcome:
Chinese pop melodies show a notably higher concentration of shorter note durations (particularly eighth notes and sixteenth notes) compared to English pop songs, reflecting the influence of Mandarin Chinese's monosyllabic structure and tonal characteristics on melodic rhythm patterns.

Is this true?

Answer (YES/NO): NO